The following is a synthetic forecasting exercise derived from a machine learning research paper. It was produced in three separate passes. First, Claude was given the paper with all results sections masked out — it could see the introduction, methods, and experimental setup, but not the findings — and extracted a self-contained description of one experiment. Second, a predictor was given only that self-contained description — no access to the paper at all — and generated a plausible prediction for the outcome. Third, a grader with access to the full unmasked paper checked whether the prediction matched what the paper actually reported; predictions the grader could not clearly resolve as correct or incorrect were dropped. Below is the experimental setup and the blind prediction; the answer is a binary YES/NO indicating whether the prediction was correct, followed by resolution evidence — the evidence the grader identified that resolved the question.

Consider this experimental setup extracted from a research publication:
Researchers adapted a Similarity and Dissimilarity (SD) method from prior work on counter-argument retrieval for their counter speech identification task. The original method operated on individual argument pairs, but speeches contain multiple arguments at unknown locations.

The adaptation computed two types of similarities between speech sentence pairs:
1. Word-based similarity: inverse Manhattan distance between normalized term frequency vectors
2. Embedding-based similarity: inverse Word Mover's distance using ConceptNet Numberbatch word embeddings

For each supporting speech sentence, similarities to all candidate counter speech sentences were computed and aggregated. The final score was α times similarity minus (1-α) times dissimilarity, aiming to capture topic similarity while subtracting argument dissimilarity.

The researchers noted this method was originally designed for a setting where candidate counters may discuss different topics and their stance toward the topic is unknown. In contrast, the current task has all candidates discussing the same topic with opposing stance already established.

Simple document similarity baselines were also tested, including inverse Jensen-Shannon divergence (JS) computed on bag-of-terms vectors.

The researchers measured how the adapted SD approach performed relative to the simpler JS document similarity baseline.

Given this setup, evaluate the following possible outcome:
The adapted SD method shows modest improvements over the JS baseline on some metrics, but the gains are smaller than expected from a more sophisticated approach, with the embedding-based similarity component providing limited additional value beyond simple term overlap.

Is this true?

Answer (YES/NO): NO